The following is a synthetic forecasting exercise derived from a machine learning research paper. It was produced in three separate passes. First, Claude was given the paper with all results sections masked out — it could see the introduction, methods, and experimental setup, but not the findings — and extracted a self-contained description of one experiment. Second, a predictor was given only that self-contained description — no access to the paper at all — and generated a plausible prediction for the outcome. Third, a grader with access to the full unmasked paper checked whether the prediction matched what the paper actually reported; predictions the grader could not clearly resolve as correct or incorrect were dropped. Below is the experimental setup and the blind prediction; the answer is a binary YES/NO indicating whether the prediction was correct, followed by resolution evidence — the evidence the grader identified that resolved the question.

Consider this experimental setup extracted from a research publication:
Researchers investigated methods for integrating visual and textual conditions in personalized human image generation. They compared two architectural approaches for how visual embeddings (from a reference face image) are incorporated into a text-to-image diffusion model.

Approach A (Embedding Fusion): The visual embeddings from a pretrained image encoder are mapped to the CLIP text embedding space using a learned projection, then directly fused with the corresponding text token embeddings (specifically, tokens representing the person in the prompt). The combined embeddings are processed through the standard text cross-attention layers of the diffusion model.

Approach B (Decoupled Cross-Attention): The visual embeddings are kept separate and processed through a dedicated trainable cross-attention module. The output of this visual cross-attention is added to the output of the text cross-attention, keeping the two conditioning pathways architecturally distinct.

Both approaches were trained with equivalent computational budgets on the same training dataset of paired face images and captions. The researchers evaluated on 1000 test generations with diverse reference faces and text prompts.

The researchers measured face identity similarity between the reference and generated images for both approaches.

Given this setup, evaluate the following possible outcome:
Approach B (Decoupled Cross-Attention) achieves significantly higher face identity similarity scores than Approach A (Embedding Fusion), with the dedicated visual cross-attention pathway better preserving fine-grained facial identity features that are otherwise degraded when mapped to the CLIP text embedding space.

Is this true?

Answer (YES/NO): YES